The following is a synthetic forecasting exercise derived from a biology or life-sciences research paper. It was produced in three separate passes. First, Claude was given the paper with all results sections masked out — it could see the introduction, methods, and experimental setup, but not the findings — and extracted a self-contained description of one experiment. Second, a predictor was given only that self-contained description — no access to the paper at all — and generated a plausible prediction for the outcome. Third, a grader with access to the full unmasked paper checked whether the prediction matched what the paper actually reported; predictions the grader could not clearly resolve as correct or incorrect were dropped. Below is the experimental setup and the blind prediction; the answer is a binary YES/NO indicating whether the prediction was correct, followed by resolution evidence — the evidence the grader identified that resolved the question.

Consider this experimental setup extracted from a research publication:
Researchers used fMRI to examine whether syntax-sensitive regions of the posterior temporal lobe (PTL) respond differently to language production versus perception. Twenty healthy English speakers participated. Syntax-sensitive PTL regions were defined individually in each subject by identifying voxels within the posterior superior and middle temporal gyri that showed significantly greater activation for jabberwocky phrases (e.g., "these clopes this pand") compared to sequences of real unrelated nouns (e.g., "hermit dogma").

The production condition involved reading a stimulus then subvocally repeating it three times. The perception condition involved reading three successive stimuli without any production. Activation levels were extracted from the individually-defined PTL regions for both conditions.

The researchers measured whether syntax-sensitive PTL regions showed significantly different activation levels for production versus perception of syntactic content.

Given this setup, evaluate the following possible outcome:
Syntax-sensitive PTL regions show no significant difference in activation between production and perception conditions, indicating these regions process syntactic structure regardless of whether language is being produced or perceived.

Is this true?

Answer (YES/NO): NO